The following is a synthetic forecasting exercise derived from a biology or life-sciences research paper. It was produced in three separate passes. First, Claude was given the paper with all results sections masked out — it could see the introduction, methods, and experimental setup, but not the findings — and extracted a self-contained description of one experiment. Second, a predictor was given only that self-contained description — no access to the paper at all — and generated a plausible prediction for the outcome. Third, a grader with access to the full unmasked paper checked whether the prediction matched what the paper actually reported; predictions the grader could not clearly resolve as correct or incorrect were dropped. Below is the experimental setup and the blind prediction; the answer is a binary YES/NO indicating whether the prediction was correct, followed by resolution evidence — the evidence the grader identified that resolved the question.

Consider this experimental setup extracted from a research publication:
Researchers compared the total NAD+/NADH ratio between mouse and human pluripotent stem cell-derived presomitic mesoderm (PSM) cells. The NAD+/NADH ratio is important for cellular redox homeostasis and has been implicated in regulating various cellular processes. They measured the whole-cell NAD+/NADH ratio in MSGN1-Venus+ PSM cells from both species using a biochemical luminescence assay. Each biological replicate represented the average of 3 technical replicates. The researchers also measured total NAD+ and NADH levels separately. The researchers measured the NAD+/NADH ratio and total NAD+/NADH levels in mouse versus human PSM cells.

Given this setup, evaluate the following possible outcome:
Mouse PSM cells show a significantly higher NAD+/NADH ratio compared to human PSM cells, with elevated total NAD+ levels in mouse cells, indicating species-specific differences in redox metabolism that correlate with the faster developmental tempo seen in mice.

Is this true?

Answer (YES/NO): NO